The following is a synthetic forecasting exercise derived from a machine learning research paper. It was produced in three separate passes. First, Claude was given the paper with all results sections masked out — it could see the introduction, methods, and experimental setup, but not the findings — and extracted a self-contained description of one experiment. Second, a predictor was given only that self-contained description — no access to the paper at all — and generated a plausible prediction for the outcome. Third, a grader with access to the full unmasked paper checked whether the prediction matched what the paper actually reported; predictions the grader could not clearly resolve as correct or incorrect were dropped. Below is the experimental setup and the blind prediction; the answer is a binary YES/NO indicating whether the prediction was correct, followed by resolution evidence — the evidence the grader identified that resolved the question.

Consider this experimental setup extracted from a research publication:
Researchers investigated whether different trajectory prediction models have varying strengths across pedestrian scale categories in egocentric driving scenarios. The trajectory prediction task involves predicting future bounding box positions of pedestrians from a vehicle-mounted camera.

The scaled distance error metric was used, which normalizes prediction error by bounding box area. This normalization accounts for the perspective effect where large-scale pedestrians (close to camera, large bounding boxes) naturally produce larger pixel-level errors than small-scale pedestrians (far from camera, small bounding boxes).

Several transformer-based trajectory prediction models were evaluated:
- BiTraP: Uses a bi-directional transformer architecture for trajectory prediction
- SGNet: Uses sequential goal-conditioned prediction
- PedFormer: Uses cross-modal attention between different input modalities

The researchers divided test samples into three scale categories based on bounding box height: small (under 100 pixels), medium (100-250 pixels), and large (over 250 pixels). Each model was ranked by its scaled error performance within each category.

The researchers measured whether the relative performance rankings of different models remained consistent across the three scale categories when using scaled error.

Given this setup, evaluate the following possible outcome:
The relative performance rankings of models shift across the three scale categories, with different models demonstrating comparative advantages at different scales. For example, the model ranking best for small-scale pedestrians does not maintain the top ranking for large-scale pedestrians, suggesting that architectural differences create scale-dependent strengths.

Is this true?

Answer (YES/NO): NO